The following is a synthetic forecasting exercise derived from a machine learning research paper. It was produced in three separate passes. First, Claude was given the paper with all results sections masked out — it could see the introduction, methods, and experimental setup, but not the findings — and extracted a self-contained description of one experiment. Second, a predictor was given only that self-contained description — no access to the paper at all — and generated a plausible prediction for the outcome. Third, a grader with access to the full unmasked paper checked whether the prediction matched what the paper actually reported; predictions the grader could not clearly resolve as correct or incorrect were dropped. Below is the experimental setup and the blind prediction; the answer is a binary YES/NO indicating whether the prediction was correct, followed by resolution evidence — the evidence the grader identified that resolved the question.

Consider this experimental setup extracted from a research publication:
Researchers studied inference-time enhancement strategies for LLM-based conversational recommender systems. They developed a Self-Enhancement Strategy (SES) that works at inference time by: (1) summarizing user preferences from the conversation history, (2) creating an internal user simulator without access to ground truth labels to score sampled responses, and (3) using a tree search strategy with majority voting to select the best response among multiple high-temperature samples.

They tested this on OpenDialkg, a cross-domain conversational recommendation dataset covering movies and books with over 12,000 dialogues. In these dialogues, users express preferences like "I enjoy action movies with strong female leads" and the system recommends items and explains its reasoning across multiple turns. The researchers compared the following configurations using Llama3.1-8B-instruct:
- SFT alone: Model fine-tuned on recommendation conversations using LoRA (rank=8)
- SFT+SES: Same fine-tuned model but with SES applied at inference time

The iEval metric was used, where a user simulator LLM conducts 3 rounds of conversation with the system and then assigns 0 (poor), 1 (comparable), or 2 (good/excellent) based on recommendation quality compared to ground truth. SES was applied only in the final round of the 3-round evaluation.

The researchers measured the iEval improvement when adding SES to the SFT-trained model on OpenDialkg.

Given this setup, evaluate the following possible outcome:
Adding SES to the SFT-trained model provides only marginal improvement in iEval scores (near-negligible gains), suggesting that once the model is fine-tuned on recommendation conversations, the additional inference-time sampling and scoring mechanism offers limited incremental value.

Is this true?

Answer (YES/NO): NO